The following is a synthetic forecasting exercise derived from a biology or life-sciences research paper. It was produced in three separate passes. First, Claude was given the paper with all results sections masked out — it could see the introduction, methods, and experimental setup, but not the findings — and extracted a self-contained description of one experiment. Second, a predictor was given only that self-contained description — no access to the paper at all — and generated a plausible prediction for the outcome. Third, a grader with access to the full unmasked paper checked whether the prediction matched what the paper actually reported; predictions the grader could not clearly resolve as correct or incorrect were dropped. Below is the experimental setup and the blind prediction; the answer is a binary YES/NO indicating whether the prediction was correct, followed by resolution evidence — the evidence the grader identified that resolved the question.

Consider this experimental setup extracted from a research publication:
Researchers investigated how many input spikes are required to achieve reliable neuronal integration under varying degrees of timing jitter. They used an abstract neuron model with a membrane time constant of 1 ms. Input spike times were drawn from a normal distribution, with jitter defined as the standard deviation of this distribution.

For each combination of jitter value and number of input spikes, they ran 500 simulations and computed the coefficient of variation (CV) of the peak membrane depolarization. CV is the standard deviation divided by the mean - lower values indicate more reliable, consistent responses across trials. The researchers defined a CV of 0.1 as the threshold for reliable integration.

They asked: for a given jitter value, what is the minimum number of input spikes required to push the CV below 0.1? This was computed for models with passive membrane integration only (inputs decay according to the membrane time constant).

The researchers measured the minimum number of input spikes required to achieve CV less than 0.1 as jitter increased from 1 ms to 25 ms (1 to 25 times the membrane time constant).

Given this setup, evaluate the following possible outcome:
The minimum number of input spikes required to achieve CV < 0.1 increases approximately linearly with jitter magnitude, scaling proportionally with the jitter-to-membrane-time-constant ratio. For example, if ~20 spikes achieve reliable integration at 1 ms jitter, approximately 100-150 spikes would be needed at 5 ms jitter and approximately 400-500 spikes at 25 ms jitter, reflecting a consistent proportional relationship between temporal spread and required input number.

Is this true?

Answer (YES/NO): YES